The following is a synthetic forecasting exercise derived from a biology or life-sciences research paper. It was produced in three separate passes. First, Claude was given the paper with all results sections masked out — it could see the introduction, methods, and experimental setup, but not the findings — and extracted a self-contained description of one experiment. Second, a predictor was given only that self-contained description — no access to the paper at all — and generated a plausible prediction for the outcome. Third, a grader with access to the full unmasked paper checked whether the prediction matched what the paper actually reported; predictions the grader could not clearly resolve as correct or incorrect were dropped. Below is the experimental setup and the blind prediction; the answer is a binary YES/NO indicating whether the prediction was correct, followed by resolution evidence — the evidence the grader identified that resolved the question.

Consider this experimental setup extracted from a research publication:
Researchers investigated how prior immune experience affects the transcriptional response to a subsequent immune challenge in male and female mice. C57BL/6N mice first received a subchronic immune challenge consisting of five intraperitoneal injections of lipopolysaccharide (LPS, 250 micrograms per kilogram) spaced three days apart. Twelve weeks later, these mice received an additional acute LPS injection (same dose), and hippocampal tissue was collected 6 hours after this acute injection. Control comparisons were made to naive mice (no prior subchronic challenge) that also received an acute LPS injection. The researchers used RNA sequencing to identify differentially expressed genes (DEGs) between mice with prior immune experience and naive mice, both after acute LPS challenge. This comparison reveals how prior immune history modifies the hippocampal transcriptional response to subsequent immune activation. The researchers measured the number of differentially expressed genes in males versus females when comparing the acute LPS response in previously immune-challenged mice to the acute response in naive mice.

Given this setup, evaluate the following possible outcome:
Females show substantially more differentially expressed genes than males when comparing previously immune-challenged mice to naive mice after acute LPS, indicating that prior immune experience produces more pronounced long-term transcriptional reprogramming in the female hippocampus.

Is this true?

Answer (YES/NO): YES